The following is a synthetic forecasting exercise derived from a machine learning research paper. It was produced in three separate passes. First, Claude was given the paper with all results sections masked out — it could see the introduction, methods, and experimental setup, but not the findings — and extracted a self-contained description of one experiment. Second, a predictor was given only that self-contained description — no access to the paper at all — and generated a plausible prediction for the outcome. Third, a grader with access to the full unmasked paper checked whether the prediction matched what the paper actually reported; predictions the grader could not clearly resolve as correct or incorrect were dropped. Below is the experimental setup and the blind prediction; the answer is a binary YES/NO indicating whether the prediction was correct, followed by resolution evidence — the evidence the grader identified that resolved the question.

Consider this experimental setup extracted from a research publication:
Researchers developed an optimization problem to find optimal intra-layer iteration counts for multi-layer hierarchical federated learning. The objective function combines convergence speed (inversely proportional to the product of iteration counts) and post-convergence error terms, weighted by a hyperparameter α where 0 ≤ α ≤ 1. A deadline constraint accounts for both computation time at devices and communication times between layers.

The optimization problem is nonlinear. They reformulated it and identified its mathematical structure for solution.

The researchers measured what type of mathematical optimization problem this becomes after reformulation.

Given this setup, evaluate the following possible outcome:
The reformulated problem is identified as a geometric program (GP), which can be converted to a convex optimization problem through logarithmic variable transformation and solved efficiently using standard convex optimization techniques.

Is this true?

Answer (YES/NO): NO